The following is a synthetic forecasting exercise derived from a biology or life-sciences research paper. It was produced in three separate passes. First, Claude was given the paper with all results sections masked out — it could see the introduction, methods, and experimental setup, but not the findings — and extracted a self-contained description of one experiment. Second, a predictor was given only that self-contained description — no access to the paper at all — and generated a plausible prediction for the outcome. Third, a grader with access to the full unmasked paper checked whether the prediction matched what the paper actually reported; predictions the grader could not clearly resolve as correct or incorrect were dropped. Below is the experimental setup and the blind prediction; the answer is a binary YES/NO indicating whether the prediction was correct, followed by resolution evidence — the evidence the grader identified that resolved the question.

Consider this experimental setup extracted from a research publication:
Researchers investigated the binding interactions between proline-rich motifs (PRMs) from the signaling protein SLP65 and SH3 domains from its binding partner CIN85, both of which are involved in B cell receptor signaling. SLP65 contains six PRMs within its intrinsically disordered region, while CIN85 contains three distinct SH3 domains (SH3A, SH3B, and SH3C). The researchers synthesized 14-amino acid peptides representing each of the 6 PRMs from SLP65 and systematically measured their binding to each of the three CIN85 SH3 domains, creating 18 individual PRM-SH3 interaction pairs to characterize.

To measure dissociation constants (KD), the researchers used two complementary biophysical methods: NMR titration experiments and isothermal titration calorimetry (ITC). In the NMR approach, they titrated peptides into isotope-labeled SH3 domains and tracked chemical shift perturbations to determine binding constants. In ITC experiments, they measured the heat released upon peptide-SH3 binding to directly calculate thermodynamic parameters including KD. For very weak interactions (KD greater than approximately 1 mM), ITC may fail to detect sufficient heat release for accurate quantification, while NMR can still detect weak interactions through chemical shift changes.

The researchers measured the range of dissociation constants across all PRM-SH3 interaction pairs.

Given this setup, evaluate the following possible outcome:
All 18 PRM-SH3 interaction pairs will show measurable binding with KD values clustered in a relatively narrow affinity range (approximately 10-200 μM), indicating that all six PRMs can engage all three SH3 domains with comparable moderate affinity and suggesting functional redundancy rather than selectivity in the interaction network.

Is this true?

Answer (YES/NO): NO